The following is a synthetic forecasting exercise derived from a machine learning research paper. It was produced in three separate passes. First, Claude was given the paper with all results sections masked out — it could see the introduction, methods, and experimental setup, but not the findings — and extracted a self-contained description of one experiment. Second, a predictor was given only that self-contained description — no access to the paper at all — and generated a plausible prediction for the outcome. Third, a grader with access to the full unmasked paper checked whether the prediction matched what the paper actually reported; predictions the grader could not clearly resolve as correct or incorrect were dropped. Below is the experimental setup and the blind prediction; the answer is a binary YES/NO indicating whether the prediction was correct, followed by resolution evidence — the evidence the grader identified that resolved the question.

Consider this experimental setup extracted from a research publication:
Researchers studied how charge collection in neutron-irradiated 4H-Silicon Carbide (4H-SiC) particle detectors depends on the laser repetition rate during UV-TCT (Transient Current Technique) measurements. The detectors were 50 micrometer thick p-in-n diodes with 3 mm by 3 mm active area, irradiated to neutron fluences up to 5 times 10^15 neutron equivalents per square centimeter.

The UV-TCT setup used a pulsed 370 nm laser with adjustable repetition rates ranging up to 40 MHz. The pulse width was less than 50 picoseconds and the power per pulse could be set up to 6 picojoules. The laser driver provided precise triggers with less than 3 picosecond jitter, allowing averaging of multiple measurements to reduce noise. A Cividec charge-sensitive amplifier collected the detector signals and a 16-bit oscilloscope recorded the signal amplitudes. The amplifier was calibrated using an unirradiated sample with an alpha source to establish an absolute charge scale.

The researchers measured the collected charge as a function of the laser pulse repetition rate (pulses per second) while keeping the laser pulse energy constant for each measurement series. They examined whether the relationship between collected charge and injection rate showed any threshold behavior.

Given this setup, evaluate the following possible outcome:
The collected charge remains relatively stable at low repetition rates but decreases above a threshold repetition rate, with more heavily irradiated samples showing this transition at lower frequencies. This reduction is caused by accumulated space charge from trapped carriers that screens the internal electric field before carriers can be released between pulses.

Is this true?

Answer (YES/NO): NO